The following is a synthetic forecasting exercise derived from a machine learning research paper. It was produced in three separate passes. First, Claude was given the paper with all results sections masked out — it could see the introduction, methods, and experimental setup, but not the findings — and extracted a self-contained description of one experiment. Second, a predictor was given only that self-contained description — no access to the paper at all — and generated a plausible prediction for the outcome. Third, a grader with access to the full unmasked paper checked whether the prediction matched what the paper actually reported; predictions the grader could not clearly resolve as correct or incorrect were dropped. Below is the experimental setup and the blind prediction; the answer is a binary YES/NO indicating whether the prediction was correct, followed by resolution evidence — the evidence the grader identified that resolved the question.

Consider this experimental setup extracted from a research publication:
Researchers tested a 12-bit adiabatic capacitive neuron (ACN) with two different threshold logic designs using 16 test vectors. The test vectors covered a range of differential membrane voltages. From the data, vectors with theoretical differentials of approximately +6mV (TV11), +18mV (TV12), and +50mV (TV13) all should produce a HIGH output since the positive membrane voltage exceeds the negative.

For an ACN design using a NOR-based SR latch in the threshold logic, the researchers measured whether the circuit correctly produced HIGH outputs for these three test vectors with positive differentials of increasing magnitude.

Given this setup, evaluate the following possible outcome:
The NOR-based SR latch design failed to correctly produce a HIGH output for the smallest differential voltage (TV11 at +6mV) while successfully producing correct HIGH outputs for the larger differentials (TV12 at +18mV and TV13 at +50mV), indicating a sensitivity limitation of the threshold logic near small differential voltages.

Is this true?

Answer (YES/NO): NO